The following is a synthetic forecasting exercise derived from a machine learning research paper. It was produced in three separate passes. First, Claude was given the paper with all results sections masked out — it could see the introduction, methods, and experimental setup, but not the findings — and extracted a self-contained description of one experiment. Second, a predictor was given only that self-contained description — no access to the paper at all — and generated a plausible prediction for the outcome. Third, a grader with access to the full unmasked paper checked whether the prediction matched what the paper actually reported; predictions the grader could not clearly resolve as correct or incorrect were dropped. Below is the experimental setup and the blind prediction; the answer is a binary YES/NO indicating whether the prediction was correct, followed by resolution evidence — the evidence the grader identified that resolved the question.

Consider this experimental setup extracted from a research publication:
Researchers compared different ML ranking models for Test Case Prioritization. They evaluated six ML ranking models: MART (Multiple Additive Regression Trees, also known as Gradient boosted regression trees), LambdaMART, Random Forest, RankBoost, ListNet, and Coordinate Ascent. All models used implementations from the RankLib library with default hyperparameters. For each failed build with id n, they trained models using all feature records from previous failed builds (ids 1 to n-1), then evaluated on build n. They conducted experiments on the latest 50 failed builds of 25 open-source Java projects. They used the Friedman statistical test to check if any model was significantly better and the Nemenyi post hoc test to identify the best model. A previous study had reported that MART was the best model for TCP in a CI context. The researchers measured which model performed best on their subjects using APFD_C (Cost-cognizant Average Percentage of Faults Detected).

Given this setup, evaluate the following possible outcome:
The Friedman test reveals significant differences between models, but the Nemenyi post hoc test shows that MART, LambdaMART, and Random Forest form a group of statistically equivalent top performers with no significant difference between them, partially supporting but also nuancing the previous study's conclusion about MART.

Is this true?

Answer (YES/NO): NO